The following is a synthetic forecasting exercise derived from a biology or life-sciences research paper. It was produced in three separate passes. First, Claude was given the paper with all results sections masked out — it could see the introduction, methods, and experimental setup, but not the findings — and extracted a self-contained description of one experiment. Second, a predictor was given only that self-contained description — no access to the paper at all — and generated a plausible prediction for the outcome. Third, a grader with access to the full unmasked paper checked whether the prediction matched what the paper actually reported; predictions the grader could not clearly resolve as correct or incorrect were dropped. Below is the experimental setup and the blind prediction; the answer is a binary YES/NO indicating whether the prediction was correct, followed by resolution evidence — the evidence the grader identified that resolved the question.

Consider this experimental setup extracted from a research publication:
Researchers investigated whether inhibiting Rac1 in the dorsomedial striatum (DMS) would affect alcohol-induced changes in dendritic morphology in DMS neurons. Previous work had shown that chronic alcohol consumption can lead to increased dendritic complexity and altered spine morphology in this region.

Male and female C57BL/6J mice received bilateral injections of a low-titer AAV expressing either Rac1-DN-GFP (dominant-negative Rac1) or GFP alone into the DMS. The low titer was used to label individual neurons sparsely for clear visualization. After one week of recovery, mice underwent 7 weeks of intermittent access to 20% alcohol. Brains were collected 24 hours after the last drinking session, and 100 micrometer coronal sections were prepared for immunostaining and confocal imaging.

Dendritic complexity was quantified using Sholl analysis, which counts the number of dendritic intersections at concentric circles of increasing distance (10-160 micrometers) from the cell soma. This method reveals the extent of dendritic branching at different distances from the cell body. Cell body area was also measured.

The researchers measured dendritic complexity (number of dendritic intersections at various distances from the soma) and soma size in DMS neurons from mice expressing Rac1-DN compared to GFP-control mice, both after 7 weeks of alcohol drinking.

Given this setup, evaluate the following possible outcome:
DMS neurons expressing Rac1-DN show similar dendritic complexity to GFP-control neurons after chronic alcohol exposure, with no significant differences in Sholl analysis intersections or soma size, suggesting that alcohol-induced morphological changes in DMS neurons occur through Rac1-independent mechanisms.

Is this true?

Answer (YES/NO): NO